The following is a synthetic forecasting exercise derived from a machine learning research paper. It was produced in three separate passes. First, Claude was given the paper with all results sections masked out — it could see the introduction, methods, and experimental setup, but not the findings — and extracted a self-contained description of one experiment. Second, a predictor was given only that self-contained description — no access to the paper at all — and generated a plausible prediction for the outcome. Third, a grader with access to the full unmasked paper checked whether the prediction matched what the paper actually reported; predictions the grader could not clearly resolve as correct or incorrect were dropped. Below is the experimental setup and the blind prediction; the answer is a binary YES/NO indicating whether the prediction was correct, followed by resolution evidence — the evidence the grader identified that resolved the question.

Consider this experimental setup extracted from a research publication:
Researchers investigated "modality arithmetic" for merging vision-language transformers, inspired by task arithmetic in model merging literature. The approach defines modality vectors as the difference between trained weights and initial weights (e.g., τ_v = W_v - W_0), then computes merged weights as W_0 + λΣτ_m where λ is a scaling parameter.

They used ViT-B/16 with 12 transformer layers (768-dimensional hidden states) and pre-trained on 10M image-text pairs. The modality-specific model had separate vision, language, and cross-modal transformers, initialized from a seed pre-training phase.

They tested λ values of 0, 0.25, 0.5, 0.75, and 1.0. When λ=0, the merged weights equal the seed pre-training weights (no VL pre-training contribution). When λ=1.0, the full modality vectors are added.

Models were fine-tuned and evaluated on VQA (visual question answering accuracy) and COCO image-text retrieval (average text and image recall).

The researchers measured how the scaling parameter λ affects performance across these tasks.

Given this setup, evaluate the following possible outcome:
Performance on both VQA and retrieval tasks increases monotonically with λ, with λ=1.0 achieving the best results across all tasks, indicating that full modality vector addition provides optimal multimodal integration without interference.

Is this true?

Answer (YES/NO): NO